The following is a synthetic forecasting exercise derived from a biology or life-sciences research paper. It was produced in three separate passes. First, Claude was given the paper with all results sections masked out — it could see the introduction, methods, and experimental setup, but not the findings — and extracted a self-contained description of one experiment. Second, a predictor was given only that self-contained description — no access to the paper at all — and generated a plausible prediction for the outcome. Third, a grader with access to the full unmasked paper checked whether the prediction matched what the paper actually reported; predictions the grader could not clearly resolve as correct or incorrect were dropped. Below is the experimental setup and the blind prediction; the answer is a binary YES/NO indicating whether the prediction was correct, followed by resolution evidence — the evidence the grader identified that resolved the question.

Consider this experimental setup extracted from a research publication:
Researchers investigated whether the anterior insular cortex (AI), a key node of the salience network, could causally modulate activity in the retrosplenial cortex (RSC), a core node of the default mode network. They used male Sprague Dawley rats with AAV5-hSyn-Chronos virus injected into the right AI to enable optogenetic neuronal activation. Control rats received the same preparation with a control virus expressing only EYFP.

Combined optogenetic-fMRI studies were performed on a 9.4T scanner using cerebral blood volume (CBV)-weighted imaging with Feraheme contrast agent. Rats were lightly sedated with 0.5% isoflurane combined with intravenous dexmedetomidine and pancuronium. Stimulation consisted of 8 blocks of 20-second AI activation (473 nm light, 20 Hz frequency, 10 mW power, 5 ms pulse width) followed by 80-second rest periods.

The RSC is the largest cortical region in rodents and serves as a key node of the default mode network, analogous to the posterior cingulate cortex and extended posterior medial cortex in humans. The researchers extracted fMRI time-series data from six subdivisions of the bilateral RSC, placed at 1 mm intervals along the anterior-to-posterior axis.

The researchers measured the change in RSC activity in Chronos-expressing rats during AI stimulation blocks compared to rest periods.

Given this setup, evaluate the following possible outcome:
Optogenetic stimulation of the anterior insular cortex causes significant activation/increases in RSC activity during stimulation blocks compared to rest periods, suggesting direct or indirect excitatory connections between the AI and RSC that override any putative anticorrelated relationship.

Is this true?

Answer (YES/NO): NO